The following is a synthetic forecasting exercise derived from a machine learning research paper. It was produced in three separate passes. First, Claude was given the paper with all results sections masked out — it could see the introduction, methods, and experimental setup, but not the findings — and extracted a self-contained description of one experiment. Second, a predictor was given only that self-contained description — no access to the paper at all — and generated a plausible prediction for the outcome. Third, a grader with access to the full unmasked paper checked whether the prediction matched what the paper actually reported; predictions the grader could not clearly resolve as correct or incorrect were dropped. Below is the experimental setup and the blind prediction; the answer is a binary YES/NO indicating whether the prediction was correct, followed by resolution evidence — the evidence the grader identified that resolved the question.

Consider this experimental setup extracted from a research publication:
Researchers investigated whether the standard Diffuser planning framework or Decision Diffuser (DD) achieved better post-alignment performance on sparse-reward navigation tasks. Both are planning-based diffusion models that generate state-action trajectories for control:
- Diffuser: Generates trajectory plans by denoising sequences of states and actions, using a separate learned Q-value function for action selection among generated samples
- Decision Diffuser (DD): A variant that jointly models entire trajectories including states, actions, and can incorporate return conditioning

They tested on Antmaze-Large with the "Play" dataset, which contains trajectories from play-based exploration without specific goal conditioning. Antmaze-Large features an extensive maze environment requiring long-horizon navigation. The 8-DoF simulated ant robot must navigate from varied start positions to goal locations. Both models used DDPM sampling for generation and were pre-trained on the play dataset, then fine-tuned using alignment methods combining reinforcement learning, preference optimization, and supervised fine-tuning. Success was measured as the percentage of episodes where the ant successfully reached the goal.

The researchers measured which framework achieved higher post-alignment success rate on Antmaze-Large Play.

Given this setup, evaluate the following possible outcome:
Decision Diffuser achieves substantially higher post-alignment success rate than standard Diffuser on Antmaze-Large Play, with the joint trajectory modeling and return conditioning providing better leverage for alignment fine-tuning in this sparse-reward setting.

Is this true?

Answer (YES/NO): YES